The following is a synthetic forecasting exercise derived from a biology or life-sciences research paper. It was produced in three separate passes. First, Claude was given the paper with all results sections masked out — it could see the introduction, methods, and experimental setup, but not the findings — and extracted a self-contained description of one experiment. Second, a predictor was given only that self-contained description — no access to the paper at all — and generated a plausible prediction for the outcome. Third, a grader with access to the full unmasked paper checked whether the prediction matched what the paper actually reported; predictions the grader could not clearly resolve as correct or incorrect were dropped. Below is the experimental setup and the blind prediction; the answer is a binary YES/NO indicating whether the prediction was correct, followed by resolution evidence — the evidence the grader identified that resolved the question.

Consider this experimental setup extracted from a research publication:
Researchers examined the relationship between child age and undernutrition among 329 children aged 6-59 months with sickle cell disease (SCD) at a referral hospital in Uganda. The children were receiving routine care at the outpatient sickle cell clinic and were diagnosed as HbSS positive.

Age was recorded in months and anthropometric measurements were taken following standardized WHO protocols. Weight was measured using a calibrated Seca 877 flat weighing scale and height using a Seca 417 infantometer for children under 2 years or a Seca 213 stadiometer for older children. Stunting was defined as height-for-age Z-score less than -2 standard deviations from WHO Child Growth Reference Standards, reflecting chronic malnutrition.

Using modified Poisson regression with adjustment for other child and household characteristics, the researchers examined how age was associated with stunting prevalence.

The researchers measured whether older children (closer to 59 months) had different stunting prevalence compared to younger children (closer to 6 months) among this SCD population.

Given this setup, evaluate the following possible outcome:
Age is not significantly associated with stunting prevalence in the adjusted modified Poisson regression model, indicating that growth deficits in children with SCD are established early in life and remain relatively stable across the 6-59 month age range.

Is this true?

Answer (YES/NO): NO